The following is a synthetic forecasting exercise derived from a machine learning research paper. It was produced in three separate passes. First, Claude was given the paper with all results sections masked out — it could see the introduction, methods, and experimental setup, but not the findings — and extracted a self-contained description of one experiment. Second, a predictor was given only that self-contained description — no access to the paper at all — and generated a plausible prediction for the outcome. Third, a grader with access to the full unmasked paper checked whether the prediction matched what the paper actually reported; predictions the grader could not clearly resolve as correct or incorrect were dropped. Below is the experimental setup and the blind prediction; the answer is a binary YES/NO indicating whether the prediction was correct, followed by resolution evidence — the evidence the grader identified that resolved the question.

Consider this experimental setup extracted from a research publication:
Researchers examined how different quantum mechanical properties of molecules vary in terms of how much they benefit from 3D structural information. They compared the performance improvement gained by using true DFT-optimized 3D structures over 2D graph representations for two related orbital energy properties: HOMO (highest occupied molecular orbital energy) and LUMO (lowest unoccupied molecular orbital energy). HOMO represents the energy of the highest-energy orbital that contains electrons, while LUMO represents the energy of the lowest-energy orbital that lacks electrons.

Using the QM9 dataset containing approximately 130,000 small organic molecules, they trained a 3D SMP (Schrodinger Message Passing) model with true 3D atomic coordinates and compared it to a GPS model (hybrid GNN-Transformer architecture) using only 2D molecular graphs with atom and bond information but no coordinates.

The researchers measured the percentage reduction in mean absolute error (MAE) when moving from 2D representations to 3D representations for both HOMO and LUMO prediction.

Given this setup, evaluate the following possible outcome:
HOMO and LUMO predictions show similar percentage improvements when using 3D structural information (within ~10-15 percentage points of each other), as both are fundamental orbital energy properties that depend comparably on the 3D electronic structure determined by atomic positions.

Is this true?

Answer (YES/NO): NO